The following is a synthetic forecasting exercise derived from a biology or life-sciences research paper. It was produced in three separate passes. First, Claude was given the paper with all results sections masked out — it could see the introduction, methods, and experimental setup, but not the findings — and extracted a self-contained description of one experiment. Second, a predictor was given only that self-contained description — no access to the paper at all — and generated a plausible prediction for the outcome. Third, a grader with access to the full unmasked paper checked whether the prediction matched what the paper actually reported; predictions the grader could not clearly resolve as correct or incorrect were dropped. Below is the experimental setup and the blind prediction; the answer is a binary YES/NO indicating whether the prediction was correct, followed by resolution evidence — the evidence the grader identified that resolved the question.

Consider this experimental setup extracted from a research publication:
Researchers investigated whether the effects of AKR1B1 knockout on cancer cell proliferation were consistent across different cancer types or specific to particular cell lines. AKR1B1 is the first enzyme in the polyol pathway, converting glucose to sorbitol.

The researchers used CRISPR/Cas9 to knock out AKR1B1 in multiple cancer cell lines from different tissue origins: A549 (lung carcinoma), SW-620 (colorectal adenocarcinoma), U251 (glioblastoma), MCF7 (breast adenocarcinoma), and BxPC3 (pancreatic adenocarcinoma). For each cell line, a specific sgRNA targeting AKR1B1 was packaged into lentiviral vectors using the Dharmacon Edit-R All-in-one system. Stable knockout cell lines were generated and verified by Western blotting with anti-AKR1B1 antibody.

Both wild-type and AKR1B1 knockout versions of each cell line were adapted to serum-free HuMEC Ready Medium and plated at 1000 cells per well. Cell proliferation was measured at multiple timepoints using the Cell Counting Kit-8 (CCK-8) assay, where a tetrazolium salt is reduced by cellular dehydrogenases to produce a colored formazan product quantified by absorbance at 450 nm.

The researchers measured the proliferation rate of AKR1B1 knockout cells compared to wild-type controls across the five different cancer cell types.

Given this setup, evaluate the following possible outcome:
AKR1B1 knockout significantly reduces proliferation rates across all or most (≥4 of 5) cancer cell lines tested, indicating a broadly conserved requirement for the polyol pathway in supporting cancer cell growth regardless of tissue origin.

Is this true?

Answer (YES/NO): YES